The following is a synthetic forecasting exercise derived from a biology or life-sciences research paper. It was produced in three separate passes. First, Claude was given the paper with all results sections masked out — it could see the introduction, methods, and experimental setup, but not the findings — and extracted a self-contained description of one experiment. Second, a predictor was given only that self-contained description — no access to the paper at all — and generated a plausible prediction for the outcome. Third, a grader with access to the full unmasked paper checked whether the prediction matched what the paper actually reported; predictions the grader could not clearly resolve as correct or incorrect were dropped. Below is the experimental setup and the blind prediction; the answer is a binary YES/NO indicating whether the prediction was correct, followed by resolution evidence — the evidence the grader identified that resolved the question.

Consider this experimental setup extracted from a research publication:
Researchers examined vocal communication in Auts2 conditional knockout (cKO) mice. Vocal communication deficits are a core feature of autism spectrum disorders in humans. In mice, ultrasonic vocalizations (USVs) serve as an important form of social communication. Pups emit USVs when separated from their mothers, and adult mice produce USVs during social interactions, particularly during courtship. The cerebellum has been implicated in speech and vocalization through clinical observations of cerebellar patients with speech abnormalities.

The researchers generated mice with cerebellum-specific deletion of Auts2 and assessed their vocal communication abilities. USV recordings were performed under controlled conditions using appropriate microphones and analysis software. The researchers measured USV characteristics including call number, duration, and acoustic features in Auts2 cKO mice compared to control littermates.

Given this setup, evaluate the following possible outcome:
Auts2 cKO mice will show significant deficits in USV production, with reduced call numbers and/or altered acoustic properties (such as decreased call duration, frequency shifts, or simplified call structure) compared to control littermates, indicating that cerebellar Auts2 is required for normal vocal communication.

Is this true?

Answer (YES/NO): YES